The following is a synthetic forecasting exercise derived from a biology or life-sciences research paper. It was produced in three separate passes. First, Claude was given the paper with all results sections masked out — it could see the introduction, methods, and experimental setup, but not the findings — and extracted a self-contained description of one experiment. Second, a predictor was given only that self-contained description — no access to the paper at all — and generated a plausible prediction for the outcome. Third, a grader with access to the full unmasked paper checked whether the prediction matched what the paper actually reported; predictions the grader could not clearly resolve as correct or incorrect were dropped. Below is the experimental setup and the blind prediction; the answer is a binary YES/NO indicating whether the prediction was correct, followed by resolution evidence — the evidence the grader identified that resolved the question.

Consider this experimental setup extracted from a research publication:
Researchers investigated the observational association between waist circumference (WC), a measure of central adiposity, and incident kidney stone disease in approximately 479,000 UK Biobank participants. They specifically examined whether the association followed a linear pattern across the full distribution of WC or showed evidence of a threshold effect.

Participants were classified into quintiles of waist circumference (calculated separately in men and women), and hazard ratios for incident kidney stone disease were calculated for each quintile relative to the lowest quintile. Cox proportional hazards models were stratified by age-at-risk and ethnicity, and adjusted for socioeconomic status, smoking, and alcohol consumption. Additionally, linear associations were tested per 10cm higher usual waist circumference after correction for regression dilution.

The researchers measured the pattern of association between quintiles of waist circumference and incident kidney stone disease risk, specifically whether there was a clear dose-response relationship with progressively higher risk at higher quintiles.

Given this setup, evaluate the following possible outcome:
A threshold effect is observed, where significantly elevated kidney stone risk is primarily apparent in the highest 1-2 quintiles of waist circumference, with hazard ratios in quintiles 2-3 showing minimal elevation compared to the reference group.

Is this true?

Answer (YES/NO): NO